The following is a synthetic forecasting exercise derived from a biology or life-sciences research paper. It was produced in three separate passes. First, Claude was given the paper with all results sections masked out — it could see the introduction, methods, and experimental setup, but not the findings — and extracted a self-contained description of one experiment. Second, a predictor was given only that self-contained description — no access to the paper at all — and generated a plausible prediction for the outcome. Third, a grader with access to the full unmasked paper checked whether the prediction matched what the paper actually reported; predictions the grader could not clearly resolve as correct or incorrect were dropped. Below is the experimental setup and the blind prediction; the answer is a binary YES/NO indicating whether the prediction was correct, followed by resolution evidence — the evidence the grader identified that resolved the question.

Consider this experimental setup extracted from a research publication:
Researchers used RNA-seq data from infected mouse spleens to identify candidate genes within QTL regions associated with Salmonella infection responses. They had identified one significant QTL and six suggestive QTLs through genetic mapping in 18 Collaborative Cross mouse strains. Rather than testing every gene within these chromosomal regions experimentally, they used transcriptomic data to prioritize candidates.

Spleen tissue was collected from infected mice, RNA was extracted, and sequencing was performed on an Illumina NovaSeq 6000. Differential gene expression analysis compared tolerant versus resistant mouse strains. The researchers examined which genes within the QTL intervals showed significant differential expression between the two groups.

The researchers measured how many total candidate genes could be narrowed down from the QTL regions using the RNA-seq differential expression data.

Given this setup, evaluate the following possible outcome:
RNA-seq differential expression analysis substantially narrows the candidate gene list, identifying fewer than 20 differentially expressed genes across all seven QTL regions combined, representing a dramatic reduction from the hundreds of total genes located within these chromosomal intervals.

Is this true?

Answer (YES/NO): NO